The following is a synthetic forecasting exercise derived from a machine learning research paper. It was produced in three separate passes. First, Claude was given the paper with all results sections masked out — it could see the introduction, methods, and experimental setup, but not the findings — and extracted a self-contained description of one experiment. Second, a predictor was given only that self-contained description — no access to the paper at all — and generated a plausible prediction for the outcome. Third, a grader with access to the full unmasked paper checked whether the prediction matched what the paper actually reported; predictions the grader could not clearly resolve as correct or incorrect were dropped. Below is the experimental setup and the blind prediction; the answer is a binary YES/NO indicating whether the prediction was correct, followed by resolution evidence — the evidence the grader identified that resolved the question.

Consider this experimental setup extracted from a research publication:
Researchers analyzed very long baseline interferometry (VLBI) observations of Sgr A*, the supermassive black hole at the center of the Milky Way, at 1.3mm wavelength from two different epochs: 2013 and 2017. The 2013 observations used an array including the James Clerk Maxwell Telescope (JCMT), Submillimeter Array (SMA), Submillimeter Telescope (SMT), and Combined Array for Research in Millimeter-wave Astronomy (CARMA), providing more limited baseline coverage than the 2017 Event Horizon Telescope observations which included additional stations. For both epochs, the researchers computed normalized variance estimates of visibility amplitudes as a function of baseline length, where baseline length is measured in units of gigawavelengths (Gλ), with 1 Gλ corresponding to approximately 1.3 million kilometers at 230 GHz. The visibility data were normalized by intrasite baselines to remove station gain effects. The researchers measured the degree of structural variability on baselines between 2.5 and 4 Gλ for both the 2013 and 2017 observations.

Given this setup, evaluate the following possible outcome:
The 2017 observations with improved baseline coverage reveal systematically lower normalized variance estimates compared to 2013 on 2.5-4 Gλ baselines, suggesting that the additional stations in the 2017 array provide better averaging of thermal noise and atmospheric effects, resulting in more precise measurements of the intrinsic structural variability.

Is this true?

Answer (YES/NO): NO